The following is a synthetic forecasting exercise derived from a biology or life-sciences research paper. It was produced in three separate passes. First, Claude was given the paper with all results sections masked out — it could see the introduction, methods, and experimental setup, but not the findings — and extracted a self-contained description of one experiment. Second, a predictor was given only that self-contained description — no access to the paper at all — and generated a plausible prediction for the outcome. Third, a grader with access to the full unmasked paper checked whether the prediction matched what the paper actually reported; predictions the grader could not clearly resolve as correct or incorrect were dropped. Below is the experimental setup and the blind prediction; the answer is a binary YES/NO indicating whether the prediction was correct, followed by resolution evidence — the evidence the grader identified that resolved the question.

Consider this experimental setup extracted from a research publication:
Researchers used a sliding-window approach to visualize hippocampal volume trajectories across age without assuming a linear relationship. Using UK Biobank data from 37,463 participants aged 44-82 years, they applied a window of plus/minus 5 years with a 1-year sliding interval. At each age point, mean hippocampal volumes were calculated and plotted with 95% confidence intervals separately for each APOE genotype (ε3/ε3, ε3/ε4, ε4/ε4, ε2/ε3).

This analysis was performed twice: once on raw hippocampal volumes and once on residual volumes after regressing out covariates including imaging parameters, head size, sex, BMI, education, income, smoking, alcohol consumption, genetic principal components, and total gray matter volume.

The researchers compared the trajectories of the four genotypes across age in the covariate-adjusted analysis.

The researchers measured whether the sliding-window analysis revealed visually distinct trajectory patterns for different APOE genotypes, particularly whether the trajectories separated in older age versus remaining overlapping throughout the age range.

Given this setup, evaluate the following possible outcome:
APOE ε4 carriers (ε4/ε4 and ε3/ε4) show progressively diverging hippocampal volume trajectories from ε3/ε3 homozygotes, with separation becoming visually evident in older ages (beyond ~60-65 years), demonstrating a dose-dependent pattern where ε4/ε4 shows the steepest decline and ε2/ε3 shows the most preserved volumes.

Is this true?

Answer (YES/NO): YES